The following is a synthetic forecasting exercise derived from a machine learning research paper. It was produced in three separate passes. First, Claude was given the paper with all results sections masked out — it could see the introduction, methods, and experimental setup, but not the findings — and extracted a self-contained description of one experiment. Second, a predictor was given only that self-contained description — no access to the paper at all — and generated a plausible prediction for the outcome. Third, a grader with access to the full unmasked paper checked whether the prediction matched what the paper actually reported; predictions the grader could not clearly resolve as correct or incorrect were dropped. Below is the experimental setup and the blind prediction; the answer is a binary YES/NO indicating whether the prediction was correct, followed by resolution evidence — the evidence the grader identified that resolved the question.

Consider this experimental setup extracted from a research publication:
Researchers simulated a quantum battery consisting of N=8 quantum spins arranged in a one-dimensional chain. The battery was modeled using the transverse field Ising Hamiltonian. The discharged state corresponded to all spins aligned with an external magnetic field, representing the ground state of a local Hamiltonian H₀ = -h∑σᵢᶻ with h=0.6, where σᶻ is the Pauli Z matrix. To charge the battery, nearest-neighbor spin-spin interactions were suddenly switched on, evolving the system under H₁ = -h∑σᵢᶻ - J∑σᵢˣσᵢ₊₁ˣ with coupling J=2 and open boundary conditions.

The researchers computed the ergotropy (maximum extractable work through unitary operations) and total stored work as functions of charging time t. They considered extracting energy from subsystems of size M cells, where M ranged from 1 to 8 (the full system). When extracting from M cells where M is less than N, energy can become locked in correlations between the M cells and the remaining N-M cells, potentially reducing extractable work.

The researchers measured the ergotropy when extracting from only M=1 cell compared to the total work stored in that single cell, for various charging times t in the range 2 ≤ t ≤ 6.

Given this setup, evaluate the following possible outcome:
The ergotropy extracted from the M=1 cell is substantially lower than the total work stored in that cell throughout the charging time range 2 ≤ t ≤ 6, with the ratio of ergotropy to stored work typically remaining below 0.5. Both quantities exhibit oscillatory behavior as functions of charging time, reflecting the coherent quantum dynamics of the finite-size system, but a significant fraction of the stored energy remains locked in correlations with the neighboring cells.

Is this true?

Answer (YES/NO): NO